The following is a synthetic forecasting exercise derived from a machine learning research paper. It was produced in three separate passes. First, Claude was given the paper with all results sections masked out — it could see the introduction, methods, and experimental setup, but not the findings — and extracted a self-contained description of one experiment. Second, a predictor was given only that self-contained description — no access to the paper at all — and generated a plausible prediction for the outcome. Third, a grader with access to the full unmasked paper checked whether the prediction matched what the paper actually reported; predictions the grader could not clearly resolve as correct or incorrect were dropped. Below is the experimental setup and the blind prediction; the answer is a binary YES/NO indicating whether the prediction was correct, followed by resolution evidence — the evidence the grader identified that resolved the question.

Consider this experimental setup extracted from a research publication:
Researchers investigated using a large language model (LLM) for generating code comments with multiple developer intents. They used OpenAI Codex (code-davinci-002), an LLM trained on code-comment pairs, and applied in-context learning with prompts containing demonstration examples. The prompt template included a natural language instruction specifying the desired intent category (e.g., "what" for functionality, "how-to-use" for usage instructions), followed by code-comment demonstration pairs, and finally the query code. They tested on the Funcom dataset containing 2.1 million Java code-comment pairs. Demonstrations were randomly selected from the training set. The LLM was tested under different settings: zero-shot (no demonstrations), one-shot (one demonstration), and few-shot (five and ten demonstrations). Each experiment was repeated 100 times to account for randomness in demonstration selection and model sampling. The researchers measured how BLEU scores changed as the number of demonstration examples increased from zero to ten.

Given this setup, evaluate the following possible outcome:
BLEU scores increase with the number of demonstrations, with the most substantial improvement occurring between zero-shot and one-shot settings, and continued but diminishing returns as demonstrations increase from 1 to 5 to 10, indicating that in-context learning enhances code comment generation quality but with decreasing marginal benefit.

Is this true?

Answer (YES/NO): NO